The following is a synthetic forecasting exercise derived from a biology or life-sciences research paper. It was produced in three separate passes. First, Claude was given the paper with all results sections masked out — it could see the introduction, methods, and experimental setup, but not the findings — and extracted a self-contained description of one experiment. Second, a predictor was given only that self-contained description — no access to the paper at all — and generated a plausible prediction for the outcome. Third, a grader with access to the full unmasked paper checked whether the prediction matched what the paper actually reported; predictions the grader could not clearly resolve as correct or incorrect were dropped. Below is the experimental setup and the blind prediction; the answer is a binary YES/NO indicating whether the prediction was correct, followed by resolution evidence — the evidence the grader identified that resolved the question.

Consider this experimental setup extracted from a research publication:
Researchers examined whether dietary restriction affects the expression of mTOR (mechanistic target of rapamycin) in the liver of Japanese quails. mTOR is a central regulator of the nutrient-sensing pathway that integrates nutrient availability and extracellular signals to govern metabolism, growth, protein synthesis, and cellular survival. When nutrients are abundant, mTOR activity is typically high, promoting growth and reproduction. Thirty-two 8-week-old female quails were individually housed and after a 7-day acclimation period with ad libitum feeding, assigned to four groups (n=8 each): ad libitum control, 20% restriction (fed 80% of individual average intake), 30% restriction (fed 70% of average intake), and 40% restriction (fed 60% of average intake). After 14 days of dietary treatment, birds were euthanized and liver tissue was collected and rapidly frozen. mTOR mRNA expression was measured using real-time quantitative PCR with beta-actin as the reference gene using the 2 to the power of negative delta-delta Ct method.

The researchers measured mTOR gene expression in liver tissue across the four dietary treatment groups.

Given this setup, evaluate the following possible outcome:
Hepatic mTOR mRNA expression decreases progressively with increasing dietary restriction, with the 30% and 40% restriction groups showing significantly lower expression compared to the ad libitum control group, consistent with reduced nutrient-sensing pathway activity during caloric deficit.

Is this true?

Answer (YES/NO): YES